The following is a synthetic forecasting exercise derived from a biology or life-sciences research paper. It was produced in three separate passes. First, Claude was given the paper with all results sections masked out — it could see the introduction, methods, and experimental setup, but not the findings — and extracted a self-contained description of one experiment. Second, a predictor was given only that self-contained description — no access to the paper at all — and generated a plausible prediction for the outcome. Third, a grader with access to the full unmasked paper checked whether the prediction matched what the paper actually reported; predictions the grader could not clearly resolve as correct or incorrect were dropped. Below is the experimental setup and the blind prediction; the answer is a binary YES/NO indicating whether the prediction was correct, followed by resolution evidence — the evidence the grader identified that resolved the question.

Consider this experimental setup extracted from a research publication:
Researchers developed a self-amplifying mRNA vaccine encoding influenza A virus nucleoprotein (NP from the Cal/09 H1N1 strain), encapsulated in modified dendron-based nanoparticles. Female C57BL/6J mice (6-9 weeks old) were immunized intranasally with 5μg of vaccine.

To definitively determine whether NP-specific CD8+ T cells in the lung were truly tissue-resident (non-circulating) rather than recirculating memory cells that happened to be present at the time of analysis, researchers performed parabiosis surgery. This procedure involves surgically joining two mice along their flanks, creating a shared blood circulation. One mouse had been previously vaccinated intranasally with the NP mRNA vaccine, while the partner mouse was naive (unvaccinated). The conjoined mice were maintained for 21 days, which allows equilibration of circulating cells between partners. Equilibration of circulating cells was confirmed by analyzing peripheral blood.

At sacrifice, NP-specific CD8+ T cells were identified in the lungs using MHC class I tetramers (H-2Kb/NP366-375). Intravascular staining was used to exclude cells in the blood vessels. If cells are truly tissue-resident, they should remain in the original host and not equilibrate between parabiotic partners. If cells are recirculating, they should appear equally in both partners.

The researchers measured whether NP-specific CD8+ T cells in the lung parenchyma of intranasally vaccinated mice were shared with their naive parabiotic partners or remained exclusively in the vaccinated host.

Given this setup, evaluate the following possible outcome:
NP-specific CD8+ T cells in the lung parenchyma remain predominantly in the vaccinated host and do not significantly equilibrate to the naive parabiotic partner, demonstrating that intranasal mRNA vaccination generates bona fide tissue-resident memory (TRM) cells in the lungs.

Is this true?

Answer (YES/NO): YES